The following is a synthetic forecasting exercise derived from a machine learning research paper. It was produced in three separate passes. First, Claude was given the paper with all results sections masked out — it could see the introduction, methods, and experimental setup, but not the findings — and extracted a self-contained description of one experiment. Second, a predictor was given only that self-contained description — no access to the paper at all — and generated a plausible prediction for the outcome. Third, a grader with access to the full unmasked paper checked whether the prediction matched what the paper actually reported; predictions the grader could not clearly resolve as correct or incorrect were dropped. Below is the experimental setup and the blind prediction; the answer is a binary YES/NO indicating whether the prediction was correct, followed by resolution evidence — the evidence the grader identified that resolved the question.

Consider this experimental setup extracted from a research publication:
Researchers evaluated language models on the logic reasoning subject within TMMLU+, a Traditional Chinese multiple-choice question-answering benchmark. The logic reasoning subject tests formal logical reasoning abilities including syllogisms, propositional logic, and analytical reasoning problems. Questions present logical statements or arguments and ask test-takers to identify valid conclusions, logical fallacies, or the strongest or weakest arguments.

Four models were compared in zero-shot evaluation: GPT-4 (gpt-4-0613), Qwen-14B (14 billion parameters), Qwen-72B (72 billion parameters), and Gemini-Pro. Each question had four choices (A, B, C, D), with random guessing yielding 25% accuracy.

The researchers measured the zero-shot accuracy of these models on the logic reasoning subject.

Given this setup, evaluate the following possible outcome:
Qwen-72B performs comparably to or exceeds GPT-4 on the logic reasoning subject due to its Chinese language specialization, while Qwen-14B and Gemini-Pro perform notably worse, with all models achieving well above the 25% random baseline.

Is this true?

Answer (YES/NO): NO